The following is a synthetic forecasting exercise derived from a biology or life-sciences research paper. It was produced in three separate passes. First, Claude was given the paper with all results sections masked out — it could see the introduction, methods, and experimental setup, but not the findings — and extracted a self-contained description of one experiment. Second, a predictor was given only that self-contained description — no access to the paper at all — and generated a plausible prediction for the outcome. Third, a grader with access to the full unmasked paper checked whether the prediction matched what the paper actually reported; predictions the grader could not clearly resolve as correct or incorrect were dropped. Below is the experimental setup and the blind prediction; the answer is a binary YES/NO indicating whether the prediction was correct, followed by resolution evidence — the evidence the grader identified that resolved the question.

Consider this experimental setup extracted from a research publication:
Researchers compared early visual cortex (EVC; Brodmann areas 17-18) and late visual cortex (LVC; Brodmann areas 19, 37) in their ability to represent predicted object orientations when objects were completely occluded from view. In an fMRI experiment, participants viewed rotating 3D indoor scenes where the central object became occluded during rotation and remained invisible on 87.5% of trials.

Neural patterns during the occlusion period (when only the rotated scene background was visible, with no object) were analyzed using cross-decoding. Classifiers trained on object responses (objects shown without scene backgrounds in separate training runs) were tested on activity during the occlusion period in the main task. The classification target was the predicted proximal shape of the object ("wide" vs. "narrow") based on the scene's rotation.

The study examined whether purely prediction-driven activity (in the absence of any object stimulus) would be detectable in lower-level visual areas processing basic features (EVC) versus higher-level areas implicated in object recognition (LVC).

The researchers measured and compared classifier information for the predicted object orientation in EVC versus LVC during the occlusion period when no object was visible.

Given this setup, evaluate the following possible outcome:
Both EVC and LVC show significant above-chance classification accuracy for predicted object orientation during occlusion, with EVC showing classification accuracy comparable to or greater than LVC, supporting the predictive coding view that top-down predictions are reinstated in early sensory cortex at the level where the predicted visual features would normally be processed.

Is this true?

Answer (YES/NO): NO